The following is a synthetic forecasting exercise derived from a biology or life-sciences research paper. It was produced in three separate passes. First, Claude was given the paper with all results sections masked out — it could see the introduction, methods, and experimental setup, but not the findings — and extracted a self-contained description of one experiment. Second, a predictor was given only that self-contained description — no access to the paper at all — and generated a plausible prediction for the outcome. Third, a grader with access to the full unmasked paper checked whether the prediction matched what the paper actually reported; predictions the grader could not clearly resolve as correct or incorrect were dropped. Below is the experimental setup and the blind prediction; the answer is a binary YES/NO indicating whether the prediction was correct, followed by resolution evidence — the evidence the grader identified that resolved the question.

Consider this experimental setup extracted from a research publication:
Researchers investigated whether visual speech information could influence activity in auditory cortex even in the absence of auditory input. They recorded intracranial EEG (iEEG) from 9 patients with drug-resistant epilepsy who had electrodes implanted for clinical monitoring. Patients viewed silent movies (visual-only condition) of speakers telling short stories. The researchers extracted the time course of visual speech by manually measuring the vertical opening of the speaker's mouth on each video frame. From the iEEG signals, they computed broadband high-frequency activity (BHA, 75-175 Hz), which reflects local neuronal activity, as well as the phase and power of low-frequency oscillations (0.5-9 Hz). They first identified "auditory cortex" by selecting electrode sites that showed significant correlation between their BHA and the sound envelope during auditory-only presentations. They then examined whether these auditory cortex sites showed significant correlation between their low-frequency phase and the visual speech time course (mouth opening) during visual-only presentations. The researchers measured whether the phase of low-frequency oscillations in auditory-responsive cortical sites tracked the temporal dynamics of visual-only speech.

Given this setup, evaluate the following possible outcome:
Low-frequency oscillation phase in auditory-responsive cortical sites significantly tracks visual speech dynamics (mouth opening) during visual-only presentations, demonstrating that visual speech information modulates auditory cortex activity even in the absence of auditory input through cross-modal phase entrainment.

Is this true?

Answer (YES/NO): YES